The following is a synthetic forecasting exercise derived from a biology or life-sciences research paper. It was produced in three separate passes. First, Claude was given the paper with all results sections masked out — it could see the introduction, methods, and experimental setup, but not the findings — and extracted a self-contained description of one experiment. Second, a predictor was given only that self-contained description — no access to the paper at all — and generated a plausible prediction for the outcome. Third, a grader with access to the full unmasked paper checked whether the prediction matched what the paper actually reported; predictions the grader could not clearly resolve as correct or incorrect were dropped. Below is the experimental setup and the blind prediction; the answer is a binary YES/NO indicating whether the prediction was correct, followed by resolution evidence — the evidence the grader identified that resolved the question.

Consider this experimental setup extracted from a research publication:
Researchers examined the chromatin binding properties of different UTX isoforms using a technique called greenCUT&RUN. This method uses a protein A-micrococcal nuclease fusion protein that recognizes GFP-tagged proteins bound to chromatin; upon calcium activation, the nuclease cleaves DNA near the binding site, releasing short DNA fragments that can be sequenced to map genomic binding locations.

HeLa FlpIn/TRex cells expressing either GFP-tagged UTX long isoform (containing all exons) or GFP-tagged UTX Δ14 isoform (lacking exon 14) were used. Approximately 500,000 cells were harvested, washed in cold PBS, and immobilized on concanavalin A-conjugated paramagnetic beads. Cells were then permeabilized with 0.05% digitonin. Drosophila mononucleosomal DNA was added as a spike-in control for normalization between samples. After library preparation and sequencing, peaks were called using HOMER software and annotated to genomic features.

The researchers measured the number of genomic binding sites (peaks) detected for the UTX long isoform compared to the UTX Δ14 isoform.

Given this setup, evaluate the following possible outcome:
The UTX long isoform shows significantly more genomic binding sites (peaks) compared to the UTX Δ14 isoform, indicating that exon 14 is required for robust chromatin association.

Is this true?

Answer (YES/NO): NO